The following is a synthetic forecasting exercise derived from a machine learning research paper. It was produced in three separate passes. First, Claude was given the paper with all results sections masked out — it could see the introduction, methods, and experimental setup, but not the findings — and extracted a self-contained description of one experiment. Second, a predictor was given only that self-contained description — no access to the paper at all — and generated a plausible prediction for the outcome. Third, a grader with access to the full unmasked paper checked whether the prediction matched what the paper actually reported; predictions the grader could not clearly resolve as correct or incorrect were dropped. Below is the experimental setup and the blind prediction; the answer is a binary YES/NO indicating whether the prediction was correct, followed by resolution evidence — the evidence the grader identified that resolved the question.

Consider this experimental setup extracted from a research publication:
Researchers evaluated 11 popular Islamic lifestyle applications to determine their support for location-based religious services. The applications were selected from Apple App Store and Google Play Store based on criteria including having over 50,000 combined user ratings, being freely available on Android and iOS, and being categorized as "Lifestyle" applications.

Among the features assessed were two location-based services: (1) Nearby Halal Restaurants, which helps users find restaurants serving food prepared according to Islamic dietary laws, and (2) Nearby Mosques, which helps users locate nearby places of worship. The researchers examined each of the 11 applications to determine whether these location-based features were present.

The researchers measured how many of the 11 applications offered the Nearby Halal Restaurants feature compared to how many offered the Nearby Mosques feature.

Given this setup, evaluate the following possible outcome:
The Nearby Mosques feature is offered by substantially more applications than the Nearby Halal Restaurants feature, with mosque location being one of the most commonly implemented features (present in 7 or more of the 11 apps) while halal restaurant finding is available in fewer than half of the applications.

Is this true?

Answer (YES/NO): YES